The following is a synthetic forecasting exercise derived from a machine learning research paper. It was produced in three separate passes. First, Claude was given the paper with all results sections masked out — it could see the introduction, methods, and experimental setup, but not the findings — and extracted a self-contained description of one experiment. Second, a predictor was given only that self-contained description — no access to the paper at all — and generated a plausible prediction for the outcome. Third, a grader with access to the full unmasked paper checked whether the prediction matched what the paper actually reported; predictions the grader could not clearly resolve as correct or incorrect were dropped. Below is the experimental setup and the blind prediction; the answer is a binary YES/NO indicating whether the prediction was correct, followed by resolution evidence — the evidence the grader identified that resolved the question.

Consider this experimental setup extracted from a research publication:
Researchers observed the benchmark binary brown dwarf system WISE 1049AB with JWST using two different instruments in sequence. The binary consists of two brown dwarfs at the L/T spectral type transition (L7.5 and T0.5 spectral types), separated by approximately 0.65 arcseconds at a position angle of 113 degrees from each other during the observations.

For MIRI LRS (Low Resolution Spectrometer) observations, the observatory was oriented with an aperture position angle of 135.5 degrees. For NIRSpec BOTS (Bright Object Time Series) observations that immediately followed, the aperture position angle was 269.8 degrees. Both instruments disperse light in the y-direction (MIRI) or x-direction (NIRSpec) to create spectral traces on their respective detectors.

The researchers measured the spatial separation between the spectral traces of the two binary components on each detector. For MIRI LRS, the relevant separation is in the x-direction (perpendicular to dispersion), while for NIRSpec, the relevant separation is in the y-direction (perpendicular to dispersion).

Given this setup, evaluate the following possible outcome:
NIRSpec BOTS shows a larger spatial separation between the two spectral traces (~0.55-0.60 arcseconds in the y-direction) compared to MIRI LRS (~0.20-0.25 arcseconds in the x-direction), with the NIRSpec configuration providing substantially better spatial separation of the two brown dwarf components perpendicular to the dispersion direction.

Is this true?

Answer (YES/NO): YES